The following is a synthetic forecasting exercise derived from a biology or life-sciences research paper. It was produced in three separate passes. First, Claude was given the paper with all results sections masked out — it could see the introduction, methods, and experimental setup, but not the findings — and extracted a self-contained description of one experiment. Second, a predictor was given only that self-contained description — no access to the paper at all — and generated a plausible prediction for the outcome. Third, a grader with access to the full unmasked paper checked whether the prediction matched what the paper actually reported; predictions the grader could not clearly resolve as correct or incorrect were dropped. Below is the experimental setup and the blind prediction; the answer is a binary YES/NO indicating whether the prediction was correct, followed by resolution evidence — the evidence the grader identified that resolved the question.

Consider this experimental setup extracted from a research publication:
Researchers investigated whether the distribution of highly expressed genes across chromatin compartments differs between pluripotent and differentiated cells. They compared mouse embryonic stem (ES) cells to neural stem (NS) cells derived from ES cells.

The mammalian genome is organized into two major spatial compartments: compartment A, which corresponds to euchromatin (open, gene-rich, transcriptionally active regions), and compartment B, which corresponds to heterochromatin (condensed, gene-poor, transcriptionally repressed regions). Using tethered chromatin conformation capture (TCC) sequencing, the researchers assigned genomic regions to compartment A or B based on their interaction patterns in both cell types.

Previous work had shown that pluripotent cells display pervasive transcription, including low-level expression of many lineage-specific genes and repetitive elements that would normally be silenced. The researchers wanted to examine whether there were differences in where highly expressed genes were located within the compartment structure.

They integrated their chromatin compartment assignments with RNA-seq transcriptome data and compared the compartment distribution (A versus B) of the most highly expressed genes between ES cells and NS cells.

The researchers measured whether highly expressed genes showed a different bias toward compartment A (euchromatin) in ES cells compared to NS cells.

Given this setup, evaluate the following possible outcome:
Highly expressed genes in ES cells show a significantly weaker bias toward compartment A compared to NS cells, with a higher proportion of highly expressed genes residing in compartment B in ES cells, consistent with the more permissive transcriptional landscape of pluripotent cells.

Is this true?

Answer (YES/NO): NO